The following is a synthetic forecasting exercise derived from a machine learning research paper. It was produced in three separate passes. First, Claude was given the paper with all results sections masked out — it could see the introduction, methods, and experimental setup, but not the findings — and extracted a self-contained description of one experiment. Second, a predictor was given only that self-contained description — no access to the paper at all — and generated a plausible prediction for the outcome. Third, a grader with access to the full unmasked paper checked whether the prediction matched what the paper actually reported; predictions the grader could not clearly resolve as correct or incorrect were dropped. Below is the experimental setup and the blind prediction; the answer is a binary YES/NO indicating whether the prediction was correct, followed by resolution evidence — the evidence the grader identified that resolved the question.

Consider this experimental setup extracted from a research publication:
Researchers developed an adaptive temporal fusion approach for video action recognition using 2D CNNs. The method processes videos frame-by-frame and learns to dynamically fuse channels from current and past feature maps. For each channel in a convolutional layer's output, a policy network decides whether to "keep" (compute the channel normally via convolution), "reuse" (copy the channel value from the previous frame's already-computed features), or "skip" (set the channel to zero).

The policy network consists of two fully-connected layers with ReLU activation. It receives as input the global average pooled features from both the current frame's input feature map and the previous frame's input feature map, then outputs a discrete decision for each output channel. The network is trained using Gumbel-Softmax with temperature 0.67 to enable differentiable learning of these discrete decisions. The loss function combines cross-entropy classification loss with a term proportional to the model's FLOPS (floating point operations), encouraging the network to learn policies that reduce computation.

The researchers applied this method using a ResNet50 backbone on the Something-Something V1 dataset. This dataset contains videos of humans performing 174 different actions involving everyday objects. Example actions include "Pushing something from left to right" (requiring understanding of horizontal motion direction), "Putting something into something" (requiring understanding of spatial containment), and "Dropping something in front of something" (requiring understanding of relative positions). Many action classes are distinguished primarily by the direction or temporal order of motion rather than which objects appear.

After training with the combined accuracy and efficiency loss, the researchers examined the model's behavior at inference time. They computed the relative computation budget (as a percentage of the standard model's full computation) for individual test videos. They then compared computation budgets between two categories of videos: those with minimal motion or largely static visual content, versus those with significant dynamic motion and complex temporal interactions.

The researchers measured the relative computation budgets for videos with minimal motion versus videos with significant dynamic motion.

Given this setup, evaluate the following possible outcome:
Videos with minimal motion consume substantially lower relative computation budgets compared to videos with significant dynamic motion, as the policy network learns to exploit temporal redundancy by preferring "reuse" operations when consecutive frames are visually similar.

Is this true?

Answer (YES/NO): YES